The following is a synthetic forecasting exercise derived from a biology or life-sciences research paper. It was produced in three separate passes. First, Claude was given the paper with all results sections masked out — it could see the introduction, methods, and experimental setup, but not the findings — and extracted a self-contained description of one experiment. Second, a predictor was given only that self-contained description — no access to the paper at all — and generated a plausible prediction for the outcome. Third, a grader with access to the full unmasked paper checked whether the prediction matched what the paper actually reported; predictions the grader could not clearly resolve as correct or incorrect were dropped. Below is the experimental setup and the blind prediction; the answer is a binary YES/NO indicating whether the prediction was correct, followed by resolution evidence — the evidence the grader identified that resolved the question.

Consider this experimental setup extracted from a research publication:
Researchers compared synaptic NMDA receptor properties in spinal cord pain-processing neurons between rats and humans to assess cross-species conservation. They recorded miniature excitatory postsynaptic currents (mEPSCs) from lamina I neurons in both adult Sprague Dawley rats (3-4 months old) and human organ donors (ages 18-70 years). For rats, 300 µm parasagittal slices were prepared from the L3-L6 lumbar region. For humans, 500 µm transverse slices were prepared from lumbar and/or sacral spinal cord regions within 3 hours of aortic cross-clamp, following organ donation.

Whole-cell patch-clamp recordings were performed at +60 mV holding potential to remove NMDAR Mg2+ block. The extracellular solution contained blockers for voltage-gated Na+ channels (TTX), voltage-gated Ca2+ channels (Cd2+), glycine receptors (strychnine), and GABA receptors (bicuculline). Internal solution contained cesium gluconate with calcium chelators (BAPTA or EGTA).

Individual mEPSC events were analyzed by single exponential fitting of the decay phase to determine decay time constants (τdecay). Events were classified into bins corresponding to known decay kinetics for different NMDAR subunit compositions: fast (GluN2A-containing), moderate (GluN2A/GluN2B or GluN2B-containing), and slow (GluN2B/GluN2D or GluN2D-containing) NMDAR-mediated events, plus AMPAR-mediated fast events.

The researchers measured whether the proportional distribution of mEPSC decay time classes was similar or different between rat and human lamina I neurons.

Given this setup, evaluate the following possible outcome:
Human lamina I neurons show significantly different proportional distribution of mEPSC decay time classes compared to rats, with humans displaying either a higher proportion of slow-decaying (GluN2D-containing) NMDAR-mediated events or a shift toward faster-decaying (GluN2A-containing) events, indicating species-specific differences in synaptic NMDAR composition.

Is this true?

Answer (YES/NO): YES